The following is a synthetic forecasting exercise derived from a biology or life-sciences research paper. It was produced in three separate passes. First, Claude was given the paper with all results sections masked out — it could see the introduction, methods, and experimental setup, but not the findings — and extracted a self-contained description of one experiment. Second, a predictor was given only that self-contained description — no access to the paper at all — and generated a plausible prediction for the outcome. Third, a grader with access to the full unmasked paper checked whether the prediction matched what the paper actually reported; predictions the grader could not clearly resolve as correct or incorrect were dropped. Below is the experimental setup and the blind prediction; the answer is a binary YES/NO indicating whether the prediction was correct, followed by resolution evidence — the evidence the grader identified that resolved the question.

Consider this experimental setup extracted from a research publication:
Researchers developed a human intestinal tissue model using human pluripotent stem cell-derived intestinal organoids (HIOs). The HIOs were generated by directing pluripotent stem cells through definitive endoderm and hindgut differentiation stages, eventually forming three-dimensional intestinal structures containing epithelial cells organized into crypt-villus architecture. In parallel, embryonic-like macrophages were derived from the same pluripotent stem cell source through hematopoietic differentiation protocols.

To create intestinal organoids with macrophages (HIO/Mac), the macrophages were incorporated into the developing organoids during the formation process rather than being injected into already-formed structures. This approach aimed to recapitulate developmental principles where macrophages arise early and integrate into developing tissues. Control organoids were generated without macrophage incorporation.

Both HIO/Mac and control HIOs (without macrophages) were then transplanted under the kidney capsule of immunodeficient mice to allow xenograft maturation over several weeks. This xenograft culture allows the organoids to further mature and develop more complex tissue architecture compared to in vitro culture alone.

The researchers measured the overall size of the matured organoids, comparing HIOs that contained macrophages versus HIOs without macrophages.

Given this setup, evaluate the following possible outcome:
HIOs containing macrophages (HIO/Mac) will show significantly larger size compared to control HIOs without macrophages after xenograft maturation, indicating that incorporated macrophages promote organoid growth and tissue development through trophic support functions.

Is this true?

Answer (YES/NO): NO